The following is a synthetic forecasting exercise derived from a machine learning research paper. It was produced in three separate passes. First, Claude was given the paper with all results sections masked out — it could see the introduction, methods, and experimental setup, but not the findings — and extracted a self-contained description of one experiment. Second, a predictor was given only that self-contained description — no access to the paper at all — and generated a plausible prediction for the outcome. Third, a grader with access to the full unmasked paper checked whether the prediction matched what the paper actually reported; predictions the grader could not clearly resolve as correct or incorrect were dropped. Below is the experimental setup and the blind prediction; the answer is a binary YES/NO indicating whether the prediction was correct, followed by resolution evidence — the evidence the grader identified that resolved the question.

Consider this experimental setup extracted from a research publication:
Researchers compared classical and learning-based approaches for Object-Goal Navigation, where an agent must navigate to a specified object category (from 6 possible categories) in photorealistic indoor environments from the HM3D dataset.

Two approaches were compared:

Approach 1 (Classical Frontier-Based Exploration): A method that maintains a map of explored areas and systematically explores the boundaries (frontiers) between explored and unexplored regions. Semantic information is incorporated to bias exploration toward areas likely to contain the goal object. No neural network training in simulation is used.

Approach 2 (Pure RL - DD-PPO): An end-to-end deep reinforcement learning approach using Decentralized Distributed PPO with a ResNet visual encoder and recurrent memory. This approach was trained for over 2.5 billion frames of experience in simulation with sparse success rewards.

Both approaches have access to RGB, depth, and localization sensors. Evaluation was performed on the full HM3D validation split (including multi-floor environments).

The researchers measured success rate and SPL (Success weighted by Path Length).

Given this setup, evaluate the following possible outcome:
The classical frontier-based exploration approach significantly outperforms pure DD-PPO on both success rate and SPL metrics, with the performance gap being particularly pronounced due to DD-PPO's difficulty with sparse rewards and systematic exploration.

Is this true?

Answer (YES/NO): NO